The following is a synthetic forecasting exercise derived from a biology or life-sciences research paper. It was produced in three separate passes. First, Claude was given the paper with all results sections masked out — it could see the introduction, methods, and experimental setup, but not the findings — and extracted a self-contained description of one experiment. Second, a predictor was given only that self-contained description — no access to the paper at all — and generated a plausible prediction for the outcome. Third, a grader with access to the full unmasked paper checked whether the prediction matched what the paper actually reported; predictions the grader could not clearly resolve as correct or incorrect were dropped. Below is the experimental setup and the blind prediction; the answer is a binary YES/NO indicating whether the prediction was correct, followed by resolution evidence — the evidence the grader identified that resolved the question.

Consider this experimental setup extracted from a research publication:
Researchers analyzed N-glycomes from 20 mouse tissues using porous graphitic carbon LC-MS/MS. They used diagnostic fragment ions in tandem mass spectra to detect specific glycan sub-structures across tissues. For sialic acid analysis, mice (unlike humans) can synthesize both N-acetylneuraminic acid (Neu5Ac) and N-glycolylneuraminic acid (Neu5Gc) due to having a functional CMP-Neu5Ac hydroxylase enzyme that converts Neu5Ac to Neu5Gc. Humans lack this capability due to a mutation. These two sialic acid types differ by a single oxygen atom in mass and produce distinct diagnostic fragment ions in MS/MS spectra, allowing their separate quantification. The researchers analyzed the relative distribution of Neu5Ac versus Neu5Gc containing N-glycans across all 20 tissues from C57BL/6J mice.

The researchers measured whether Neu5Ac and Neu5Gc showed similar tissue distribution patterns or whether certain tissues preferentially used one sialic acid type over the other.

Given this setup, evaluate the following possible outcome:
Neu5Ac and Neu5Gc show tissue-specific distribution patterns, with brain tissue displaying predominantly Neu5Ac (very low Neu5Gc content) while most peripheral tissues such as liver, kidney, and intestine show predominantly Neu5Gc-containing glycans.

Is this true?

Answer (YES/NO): NO